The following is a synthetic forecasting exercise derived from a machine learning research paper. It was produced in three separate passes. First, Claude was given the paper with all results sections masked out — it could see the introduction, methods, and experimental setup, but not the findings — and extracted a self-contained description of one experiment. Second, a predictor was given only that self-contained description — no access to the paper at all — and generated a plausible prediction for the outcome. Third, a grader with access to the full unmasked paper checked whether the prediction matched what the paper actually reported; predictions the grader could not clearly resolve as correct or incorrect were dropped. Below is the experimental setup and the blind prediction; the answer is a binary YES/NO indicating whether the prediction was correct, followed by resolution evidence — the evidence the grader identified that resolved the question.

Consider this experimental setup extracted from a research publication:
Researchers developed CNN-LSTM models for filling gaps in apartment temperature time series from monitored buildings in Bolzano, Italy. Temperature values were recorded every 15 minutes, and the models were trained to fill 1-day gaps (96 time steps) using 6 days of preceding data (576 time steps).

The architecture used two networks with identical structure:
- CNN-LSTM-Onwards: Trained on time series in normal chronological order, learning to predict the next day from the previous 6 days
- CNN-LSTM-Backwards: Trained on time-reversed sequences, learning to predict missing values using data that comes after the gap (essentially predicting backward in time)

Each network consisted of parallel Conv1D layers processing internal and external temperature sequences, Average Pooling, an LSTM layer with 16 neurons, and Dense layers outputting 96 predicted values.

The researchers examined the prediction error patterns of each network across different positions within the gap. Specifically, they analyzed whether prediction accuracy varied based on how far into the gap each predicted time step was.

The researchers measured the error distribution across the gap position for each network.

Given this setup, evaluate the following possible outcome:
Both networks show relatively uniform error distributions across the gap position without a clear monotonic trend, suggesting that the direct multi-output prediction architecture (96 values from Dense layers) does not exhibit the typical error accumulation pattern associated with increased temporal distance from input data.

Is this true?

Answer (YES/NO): NO